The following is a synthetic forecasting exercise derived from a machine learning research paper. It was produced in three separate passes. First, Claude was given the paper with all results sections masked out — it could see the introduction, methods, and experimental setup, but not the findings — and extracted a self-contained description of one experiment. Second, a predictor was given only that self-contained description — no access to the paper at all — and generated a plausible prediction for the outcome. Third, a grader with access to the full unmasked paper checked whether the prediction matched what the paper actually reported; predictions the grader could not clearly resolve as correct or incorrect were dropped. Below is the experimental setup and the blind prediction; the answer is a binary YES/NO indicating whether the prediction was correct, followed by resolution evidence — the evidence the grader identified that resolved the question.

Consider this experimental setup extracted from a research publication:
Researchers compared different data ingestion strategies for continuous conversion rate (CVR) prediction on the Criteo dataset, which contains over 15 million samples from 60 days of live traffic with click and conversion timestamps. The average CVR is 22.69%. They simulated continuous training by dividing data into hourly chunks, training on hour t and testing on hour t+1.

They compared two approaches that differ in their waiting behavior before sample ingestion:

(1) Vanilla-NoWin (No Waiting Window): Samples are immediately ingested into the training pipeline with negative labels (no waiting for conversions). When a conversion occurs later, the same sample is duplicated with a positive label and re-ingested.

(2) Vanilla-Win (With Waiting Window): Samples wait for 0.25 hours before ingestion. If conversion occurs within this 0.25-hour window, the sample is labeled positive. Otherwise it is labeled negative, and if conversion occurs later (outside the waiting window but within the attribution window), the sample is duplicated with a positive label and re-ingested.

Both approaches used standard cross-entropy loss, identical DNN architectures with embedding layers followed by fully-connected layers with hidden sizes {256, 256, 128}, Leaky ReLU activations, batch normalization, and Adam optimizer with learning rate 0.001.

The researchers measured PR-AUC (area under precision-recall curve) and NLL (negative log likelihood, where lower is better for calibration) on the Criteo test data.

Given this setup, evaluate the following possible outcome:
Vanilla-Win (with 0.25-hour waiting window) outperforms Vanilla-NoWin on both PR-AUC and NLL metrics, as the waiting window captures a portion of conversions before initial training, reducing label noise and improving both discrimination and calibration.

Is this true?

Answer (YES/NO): YES